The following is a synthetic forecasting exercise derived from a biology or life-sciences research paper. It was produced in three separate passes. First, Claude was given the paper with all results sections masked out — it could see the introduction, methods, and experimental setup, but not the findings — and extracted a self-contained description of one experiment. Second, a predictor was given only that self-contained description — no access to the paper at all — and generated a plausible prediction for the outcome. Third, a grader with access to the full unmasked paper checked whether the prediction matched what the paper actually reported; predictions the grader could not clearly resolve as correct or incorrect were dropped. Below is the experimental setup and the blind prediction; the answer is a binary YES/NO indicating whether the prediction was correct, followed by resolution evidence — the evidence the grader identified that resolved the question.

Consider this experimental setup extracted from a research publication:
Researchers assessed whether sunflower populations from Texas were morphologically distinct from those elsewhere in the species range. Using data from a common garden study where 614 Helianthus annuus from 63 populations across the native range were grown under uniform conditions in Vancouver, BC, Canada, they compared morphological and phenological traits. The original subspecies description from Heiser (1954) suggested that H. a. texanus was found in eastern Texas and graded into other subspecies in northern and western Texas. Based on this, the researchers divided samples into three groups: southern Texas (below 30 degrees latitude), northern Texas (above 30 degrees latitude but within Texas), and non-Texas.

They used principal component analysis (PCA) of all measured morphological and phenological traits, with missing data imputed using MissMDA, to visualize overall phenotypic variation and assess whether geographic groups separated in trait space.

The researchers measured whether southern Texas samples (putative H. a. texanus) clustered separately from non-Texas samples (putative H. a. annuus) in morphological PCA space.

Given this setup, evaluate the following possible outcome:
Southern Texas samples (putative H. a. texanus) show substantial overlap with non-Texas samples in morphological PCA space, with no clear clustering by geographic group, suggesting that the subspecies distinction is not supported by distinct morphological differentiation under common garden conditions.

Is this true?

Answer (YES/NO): NO